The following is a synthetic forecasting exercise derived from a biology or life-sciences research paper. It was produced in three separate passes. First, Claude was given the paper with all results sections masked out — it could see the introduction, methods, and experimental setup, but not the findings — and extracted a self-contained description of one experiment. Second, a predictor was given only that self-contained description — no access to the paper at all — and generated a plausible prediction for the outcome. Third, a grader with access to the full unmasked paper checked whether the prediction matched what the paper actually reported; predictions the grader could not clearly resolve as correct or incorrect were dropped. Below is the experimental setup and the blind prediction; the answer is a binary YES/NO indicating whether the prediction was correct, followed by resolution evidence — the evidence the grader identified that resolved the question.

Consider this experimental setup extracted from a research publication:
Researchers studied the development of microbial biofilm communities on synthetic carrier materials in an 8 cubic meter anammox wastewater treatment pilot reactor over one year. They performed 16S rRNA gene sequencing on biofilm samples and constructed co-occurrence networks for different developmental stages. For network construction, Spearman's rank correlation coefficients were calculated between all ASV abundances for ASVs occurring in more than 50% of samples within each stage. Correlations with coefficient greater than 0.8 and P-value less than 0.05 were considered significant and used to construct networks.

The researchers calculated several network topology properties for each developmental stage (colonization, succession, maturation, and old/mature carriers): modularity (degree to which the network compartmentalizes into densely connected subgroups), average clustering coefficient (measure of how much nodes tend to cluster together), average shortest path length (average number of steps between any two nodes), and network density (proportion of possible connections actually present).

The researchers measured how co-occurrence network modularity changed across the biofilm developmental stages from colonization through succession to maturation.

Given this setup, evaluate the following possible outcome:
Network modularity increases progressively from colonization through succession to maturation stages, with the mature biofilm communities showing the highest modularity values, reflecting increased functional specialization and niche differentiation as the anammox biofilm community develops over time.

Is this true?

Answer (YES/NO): YES